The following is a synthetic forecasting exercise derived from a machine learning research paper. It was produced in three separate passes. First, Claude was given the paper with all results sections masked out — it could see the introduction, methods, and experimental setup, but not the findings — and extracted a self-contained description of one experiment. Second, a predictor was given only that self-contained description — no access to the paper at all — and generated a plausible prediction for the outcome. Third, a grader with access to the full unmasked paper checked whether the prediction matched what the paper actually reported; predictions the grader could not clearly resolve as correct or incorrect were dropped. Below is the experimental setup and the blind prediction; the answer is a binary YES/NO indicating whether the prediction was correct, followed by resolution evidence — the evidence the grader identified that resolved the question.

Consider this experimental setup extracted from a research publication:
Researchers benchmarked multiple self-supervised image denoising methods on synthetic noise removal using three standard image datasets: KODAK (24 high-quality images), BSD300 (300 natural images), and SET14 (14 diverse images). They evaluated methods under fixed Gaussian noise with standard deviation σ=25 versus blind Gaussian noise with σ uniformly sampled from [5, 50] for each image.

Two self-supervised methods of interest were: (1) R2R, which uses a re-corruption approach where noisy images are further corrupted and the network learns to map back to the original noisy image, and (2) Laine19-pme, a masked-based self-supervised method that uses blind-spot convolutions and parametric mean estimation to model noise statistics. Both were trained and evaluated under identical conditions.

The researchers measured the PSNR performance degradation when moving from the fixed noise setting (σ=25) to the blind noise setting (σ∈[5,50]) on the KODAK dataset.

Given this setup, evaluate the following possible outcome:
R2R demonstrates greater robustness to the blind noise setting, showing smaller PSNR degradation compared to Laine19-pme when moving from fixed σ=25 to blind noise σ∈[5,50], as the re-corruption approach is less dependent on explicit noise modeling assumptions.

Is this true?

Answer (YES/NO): NO